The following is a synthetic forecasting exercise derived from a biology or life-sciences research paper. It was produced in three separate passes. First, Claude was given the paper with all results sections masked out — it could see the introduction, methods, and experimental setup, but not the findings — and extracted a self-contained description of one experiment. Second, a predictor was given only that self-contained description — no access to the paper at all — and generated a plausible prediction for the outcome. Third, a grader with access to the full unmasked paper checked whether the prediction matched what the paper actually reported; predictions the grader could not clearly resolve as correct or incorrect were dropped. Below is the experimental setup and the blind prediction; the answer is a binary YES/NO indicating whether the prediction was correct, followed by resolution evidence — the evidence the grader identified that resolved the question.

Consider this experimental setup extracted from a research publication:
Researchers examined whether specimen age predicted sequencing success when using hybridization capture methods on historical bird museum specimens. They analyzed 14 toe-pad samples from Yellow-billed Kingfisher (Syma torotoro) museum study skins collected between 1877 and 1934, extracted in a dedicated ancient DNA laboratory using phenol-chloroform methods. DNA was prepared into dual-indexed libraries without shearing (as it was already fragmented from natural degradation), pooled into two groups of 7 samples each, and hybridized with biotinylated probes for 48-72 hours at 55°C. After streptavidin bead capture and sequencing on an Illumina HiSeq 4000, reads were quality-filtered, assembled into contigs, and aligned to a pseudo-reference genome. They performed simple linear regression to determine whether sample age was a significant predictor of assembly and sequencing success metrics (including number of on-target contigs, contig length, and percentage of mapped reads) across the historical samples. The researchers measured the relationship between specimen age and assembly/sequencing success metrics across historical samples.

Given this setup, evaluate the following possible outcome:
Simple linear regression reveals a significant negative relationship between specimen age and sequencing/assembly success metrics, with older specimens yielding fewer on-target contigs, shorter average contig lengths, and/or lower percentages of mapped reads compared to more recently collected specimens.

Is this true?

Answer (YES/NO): NO